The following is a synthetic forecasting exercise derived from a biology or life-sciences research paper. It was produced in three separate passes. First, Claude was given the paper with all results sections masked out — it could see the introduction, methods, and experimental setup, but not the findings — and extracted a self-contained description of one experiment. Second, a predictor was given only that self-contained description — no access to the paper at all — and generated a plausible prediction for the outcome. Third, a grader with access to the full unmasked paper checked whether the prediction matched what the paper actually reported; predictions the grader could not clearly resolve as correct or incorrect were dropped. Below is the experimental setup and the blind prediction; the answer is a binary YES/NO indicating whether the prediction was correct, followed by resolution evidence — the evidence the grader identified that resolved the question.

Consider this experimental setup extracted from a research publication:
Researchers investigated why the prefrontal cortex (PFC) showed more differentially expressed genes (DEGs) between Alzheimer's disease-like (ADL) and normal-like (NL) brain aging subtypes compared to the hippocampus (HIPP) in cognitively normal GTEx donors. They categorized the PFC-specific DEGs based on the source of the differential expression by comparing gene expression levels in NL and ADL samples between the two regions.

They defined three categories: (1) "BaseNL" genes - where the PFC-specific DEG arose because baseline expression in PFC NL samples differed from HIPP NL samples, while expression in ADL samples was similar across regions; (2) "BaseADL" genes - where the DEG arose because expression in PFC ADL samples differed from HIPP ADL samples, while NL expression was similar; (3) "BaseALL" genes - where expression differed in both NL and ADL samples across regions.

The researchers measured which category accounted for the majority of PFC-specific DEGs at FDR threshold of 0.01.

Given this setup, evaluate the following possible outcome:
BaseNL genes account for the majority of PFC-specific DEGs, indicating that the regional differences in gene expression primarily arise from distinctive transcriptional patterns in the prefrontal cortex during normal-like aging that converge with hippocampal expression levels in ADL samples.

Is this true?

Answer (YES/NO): YES